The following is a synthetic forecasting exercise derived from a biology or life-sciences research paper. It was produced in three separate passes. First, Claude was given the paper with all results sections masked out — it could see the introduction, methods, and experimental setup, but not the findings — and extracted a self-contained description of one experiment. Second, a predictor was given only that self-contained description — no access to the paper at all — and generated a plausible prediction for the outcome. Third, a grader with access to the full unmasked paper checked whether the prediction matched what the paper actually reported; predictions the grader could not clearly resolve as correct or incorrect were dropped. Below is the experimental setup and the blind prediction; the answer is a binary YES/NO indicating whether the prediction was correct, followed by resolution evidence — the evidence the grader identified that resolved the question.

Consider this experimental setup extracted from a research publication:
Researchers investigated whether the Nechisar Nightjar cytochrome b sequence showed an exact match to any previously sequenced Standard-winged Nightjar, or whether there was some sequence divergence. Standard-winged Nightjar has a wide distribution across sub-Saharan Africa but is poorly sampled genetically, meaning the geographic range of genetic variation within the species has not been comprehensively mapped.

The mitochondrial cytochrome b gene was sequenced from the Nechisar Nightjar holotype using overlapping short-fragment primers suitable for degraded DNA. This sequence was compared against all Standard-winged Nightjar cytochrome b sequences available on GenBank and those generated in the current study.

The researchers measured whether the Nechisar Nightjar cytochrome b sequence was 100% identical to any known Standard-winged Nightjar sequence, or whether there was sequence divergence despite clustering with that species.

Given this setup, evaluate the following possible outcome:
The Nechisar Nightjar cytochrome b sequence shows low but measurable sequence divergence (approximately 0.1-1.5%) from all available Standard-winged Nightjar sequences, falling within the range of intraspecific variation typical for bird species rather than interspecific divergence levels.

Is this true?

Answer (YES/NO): YES